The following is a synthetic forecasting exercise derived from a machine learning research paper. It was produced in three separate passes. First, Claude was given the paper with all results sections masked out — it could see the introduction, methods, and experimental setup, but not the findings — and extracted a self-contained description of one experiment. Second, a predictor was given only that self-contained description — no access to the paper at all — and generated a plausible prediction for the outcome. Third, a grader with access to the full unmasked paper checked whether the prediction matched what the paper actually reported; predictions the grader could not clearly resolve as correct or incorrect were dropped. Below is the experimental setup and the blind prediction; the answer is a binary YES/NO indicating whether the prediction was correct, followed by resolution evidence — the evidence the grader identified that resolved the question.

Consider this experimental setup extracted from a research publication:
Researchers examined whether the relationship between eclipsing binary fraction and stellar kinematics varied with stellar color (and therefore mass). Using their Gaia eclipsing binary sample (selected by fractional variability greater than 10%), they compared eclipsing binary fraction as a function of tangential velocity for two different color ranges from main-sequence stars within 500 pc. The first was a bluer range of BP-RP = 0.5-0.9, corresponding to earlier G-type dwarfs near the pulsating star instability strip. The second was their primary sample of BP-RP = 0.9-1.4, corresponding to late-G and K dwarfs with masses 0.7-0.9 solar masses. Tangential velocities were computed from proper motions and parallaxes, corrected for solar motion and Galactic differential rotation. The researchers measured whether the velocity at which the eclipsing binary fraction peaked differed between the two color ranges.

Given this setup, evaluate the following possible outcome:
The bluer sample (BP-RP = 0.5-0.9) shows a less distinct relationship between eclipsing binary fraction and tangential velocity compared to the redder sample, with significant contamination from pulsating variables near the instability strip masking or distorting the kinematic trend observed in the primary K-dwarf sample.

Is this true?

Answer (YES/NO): NO